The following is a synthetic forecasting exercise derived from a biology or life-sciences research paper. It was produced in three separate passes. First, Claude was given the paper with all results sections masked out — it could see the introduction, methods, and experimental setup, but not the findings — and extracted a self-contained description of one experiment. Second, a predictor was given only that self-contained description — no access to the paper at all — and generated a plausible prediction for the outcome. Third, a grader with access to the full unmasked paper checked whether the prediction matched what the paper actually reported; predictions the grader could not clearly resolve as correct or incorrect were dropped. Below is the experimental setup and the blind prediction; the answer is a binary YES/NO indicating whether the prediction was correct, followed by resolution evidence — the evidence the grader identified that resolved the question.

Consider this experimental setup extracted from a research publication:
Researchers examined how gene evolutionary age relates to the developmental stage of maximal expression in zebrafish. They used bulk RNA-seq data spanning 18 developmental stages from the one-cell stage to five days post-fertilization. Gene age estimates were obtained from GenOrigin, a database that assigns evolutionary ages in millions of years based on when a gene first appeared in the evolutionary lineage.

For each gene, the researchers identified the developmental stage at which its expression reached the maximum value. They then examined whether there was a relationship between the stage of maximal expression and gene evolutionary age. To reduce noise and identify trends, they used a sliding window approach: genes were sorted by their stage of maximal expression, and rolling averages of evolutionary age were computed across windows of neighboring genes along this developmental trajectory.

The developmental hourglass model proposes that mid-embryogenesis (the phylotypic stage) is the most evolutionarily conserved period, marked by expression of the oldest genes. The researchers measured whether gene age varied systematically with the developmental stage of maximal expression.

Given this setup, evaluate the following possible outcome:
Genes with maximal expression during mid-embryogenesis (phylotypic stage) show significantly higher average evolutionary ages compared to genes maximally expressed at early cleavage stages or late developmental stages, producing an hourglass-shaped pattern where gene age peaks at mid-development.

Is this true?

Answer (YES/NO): YES